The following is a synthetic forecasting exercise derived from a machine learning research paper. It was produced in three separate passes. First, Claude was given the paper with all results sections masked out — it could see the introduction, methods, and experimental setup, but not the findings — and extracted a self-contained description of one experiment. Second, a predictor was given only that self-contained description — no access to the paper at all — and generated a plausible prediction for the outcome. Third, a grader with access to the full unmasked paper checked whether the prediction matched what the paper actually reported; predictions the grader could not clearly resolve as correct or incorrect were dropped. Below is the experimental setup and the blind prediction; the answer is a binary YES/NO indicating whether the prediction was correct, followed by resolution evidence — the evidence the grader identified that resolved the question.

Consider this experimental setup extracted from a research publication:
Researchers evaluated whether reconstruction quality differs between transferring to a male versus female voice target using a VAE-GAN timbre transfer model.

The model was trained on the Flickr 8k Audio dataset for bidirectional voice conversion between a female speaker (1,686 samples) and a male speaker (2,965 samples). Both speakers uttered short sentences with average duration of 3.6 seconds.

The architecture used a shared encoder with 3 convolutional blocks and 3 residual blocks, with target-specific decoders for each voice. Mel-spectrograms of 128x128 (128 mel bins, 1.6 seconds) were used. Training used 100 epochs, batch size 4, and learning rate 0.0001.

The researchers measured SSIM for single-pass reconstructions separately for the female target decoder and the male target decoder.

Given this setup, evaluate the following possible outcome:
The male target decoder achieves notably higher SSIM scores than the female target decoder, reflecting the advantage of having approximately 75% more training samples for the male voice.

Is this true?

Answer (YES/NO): NO